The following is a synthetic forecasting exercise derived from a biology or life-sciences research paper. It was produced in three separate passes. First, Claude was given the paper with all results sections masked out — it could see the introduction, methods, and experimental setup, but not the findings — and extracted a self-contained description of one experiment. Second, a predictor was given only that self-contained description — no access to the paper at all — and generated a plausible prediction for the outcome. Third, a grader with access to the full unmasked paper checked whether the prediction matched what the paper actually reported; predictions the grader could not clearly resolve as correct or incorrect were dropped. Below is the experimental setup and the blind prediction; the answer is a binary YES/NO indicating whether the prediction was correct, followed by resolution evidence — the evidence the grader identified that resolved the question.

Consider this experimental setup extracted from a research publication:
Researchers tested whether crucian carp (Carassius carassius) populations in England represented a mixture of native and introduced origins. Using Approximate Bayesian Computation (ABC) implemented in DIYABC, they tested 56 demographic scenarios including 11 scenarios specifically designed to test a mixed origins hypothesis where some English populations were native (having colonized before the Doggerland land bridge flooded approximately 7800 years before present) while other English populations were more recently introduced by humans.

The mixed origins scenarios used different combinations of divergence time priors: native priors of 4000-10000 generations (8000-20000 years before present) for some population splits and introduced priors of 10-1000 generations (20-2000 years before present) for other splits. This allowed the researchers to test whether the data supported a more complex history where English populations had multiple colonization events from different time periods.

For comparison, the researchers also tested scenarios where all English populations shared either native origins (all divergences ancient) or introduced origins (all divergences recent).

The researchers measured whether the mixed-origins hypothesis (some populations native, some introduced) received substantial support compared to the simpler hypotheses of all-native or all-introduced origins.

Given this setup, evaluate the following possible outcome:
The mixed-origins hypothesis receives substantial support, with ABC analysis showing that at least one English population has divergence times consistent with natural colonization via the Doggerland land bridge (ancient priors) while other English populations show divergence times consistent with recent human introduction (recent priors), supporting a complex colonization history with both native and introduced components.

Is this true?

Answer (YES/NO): NO